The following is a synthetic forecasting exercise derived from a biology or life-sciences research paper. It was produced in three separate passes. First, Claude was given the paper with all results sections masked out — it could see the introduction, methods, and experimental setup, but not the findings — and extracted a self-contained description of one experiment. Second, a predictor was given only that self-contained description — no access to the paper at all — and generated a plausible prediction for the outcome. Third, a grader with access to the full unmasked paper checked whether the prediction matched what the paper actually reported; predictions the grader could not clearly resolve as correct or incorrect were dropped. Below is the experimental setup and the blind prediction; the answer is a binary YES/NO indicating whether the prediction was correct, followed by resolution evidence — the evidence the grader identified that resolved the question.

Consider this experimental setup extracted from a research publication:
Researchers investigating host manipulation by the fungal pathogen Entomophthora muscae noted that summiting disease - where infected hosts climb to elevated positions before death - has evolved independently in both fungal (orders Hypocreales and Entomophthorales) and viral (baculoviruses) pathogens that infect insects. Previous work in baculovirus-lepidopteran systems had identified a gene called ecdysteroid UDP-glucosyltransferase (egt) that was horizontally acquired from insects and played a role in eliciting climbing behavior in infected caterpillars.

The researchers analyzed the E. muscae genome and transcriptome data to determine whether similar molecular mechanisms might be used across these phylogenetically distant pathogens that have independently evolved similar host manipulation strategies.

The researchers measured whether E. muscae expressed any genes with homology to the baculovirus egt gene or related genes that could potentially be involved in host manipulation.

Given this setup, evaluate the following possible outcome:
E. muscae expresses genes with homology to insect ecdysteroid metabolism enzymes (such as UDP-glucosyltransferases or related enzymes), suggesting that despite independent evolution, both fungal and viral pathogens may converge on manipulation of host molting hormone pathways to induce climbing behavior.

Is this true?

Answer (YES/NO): YES